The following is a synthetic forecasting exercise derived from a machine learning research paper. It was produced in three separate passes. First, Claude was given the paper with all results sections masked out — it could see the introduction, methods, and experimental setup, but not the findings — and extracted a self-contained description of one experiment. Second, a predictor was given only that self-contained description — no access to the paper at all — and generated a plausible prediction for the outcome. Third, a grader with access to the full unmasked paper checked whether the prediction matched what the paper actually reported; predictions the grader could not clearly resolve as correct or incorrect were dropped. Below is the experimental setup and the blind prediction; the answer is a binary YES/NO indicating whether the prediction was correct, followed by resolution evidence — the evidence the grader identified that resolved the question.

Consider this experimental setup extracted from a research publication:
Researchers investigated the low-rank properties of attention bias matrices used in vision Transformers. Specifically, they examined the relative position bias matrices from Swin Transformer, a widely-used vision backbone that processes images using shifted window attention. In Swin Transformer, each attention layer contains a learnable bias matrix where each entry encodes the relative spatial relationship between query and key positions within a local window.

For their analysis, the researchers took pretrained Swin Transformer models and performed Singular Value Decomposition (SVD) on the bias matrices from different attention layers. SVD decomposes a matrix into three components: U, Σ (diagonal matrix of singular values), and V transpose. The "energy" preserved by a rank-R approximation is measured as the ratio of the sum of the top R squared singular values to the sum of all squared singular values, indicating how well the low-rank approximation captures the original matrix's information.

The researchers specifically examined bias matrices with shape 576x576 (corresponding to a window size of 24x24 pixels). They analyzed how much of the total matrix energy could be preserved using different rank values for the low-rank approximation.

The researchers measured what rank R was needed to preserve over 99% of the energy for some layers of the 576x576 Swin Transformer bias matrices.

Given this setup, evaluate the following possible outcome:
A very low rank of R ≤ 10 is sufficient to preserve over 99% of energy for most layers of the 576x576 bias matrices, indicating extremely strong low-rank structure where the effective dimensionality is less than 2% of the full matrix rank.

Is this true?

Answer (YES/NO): NO